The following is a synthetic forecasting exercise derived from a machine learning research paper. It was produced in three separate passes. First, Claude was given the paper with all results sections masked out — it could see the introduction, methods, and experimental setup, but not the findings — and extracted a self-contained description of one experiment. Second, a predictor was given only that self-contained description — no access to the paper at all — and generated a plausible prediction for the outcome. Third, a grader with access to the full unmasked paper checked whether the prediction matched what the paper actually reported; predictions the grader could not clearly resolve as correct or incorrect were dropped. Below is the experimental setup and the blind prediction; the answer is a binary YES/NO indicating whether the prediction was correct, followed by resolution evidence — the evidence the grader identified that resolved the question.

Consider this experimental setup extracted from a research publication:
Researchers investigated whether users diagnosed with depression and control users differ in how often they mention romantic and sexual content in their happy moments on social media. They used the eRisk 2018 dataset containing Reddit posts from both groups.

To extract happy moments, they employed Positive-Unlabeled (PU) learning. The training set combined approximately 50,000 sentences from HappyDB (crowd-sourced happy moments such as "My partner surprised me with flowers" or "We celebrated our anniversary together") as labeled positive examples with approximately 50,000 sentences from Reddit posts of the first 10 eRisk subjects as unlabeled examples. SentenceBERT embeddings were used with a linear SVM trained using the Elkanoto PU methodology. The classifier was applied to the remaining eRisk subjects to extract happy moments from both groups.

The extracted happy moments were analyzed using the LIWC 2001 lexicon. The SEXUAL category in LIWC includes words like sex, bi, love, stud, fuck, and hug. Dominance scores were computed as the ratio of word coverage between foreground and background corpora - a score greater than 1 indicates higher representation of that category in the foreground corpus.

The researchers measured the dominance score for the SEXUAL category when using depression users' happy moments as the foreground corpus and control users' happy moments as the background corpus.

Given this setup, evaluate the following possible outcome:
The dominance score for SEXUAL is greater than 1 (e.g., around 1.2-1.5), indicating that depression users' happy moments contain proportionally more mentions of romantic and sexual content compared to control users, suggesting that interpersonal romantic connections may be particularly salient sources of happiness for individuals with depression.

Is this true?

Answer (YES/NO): YES